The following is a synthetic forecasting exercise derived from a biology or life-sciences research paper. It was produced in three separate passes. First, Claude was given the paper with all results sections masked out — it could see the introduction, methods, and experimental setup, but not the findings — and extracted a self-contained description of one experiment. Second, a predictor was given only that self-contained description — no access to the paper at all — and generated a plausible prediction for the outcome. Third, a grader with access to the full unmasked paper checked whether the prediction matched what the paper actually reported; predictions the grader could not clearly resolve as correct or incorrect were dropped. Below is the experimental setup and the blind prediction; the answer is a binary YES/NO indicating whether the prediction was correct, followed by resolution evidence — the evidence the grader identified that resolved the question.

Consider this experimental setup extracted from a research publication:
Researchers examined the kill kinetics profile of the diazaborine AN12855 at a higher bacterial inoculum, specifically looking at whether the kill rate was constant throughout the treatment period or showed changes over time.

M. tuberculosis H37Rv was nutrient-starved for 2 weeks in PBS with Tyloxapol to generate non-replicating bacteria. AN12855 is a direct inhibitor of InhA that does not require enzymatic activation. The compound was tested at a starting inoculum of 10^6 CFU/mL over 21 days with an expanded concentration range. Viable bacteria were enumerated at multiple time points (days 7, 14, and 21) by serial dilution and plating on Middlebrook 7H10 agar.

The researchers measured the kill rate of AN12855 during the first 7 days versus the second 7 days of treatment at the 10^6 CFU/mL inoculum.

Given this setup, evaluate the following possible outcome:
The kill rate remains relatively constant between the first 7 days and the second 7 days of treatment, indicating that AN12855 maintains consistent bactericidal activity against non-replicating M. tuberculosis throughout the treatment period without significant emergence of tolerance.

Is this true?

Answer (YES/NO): NO